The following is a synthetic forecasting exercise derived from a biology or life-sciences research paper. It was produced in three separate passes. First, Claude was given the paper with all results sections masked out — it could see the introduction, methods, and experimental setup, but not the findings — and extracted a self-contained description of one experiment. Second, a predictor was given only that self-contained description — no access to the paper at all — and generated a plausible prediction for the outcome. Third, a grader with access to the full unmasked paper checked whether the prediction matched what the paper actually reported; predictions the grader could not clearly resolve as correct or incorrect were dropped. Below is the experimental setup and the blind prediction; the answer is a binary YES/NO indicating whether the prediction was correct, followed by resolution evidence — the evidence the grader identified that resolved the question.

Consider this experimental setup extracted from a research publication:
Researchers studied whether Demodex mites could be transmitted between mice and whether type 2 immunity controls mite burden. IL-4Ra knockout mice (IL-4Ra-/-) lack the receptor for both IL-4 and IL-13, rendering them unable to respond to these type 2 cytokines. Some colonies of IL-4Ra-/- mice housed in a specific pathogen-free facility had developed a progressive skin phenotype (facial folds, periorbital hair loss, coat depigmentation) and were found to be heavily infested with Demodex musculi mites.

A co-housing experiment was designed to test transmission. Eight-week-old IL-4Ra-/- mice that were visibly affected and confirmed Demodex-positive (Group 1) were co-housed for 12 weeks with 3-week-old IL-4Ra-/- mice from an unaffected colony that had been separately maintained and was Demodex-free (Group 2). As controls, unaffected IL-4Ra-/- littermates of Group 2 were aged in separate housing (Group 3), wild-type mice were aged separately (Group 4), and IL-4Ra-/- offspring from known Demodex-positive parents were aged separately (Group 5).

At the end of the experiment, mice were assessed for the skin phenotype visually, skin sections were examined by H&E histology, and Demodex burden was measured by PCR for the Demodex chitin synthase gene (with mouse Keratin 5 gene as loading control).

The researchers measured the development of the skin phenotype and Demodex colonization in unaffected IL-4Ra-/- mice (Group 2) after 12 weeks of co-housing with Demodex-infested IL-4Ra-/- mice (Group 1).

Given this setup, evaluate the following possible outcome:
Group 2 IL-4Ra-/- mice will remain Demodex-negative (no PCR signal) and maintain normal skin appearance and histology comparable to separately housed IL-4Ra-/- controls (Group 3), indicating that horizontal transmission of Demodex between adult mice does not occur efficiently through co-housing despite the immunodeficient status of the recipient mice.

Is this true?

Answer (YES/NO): NO